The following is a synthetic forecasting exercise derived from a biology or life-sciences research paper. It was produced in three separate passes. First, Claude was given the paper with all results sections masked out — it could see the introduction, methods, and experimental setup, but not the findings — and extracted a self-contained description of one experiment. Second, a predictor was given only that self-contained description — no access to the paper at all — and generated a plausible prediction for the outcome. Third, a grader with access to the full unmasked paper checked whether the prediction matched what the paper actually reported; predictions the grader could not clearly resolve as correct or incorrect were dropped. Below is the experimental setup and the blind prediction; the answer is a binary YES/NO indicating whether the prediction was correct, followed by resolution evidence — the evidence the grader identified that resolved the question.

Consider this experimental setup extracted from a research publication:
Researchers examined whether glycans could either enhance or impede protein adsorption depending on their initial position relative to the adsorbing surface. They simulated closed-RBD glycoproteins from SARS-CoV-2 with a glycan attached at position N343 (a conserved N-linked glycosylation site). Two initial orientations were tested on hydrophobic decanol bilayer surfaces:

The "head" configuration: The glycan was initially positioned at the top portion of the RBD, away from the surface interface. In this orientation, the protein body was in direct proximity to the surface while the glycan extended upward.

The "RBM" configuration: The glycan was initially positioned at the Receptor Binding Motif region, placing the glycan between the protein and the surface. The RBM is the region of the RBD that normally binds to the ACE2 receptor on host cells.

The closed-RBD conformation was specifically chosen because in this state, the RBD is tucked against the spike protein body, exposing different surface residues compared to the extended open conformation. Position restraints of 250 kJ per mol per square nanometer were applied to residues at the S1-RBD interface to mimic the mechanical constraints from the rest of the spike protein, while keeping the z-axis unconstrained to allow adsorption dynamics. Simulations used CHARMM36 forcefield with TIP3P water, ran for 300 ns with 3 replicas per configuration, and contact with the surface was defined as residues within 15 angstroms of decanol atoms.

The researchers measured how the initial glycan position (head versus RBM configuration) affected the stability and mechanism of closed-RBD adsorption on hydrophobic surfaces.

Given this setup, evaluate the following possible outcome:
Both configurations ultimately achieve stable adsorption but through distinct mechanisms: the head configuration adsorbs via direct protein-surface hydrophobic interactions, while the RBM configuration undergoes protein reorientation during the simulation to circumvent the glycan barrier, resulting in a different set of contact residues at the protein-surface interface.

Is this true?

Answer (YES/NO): NO